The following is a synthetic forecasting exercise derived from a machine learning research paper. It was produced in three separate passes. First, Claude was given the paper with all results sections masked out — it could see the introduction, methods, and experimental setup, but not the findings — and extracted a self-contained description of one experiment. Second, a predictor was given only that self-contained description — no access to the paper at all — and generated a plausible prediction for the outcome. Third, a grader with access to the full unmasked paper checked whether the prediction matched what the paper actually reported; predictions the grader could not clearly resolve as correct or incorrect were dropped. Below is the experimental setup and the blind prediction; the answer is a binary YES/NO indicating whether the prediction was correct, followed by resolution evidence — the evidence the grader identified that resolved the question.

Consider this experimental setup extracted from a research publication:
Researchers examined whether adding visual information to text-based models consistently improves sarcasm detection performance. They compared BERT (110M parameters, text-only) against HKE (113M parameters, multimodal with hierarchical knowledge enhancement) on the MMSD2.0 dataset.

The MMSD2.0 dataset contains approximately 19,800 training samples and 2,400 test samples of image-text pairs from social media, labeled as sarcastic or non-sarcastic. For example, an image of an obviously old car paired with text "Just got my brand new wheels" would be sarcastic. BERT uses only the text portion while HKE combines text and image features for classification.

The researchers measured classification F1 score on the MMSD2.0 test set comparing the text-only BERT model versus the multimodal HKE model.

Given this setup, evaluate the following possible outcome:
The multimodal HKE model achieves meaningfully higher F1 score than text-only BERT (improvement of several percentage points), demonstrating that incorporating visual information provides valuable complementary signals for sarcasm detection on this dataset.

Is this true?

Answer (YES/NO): NO